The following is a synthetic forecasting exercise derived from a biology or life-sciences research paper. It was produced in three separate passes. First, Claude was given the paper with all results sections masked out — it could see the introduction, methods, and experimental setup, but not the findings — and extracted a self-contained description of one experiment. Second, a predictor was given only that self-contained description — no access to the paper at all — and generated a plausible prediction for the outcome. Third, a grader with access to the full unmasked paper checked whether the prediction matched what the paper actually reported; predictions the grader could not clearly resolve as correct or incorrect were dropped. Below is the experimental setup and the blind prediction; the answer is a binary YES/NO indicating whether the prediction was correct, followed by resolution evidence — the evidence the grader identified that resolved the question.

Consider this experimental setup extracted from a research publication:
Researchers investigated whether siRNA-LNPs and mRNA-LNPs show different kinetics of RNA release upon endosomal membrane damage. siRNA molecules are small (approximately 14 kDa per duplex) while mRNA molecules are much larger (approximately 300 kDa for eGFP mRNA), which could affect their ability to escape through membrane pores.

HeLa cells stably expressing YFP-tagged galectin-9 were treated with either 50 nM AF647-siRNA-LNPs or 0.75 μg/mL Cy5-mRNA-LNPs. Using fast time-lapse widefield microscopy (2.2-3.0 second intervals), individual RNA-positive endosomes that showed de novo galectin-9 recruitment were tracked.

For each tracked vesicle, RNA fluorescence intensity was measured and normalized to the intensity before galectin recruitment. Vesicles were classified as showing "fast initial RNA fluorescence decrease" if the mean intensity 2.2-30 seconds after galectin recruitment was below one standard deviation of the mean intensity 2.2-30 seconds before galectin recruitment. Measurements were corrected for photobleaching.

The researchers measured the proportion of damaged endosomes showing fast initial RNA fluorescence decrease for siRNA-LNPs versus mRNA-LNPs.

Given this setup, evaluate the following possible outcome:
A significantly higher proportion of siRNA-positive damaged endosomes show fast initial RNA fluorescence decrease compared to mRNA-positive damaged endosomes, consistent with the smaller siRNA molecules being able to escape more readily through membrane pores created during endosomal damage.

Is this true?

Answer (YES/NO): YES